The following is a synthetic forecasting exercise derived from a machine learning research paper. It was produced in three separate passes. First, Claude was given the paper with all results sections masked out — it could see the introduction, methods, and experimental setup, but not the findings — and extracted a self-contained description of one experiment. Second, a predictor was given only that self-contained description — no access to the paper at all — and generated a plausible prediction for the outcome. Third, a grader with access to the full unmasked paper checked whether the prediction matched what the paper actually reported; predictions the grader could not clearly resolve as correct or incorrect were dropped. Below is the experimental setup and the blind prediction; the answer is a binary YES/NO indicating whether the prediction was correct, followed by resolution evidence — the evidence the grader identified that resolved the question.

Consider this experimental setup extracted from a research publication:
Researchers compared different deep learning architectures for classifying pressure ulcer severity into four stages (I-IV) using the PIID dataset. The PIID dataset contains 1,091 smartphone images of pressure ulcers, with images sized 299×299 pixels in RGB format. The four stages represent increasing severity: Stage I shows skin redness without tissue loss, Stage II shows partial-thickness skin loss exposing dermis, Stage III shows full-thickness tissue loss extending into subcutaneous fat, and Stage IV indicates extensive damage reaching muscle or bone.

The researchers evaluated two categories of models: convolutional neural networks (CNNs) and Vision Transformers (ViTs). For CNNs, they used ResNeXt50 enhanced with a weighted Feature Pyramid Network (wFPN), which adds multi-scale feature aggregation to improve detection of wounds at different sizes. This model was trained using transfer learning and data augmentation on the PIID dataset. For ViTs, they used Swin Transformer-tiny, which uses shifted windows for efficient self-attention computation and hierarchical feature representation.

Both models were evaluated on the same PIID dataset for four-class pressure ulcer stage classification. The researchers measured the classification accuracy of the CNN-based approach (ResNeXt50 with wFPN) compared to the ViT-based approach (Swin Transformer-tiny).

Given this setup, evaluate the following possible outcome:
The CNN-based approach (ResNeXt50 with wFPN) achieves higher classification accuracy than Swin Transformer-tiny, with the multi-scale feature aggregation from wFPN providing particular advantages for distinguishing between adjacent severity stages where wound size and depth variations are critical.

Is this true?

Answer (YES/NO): YES